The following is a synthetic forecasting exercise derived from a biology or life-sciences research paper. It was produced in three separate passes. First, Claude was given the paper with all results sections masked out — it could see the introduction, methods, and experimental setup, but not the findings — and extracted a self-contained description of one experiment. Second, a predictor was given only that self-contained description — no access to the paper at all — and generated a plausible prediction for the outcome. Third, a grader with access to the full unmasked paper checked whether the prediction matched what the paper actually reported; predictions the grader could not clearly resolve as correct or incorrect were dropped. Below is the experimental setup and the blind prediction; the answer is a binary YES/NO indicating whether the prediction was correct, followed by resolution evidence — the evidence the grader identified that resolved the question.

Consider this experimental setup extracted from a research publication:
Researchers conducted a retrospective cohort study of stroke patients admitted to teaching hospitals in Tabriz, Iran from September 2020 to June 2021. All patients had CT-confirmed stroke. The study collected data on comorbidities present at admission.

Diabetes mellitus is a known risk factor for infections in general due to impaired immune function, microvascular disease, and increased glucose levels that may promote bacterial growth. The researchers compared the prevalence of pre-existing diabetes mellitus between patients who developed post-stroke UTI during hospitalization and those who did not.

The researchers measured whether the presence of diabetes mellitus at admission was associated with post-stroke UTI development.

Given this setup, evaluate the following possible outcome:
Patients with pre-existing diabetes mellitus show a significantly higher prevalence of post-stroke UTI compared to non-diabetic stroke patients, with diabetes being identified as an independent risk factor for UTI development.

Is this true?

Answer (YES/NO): YES